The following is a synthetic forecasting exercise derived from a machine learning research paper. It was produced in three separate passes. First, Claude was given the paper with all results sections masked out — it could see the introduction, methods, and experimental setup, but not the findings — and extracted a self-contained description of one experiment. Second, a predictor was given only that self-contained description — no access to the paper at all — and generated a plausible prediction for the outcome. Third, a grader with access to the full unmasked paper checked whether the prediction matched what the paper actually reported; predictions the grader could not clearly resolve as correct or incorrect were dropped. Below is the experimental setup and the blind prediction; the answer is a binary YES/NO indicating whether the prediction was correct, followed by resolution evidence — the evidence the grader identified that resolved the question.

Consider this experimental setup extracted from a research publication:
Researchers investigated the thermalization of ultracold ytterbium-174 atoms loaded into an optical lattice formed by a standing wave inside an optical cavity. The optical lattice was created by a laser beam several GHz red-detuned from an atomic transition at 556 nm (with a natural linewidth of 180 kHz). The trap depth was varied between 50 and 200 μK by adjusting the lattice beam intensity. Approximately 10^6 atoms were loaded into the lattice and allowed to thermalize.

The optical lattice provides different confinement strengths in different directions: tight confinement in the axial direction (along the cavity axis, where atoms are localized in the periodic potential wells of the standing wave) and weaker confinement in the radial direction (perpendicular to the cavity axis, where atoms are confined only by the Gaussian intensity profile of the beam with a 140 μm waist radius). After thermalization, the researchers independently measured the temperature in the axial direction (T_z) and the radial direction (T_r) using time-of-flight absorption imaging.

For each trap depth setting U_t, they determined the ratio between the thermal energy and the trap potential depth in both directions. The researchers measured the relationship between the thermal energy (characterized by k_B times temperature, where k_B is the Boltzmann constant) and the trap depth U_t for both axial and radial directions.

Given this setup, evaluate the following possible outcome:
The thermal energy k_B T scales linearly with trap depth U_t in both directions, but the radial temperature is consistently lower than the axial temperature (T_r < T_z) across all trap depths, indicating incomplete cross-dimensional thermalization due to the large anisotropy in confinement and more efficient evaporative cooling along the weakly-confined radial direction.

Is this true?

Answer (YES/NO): NO